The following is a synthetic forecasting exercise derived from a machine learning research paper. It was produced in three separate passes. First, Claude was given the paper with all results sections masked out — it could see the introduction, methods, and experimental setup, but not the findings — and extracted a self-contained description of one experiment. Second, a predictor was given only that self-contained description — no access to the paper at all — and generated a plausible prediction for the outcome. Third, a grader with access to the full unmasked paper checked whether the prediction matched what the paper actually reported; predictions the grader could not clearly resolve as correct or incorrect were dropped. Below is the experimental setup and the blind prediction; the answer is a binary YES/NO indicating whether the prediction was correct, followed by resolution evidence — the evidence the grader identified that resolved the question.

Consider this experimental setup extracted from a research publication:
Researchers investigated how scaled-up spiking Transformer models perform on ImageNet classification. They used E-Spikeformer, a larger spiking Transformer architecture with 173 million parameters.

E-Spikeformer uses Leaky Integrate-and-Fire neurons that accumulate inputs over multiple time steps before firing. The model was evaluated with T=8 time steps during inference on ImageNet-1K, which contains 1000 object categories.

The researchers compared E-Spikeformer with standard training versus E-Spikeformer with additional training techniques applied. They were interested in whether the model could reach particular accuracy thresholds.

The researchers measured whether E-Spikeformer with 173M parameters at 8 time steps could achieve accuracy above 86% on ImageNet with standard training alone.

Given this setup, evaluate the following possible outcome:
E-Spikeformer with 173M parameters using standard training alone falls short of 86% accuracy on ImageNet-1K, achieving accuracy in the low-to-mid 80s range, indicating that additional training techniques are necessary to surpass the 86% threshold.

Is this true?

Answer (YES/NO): YES